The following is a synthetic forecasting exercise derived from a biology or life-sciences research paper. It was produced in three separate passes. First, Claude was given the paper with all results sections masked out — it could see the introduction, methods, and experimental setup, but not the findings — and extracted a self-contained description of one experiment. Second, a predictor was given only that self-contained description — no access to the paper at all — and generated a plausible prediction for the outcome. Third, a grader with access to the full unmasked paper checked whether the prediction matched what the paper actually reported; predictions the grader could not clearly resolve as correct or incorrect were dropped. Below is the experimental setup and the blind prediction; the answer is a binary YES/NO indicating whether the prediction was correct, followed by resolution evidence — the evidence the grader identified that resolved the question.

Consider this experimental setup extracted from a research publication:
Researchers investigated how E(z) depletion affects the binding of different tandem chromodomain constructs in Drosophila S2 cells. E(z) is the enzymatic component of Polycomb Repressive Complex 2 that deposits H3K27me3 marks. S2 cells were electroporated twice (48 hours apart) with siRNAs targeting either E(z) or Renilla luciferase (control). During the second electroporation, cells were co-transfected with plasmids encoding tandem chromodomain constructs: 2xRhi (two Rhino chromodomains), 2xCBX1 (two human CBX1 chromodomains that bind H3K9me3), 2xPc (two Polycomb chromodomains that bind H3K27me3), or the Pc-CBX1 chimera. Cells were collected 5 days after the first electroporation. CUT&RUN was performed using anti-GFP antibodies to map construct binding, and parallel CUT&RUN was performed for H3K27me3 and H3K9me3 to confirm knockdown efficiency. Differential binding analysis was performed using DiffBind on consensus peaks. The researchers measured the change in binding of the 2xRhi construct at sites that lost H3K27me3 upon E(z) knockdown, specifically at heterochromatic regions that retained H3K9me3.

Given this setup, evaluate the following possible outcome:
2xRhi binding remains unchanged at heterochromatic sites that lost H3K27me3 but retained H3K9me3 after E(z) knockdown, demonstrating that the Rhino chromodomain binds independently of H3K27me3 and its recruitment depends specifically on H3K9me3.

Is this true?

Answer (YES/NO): NO